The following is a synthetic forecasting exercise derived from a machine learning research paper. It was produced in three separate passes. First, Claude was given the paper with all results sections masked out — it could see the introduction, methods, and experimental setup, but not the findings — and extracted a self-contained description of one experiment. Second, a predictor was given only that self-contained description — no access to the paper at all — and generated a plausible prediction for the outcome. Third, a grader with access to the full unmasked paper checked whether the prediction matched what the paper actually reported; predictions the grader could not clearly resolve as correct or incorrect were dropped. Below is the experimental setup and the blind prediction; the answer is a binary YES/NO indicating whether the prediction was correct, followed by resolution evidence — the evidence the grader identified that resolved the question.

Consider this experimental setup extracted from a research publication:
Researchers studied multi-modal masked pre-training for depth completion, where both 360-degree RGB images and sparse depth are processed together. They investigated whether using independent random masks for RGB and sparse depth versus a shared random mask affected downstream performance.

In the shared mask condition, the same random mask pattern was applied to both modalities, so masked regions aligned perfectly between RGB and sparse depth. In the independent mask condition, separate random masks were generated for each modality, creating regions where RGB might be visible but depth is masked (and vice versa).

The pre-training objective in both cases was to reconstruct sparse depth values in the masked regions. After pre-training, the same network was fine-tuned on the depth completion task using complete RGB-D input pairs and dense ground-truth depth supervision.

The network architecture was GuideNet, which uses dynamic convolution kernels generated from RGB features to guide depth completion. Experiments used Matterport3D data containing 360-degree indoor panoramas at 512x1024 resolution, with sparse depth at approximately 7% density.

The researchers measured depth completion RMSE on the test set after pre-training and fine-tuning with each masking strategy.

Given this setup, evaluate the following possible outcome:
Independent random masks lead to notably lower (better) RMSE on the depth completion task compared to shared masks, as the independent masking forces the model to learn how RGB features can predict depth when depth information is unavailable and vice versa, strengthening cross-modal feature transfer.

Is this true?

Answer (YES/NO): NO